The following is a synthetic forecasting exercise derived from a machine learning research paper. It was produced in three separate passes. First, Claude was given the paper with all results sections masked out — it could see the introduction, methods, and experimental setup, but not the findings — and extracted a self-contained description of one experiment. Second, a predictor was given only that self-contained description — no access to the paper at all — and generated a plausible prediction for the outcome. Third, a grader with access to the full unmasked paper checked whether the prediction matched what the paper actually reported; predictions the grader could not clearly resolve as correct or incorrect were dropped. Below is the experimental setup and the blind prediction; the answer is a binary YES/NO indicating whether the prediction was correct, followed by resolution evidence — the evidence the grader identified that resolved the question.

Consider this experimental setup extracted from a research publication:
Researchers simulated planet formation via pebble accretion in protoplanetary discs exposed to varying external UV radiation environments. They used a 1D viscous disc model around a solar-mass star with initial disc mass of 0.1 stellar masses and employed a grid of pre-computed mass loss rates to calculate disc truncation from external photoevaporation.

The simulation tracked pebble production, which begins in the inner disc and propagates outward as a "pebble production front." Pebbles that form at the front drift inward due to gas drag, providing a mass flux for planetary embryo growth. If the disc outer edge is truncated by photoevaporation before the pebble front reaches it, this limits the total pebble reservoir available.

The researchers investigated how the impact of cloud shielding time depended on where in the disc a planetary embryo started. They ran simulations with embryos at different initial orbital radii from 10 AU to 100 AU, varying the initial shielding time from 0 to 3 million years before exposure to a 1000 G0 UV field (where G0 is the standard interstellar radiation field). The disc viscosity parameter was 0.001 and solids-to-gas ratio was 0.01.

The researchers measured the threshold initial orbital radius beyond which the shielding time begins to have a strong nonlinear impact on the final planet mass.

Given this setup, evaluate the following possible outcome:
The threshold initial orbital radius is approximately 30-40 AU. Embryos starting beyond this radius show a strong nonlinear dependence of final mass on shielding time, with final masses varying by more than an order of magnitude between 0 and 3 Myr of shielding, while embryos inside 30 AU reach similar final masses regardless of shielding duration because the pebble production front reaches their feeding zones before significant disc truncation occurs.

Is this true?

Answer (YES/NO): NO